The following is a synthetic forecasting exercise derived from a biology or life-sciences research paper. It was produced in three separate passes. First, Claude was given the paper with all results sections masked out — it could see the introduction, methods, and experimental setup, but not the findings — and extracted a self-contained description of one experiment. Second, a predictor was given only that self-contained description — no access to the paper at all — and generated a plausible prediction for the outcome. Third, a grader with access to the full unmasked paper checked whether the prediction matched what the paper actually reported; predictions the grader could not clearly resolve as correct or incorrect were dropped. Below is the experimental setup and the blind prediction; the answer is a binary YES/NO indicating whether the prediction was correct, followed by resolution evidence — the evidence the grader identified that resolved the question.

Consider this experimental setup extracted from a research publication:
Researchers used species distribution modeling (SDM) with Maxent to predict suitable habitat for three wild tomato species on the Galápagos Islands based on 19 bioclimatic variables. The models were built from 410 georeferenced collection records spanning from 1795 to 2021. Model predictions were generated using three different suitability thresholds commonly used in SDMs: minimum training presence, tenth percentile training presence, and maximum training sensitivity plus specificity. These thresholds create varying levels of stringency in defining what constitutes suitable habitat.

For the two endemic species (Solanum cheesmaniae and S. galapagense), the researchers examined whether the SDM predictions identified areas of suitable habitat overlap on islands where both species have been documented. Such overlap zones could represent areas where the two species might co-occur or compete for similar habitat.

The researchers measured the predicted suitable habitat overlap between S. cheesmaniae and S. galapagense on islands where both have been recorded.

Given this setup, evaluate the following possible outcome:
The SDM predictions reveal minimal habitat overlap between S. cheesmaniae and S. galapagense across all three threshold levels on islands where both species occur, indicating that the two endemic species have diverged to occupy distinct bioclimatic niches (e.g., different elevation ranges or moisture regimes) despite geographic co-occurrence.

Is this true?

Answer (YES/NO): NO